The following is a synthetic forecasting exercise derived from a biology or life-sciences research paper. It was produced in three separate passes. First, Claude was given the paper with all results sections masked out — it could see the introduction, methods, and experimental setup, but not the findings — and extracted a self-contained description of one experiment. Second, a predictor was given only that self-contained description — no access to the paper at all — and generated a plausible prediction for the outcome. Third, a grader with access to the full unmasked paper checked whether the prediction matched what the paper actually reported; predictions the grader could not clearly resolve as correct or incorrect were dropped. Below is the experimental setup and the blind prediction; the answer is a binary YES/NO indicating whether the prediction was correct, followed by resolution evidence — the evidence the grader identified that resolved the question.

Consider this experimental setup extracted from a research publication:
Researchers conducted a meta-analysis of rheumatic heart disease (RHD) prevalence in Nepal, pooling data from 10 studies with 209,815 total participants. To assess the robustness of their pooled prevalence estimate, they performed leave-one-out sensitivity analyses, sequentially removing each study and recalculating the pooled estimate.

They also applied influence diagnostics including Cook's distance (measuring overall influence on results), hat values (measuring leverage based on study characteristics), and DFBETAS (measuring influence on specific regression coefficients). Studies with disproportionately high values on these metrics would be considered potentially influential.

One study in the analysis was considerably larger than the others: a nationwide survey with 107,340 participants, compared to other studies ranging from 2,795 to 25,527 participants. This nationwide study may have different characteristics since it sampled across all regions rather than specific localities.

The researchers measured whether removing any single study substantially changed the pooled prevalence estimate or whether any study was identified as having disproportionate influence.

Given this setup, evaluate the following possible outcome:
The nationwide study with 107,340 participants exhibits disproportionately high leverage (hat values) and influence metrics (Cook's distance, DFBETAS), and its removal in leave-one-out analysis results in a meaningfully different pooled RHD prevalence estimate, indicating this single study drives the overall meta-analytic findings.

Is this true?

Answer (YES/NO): NO